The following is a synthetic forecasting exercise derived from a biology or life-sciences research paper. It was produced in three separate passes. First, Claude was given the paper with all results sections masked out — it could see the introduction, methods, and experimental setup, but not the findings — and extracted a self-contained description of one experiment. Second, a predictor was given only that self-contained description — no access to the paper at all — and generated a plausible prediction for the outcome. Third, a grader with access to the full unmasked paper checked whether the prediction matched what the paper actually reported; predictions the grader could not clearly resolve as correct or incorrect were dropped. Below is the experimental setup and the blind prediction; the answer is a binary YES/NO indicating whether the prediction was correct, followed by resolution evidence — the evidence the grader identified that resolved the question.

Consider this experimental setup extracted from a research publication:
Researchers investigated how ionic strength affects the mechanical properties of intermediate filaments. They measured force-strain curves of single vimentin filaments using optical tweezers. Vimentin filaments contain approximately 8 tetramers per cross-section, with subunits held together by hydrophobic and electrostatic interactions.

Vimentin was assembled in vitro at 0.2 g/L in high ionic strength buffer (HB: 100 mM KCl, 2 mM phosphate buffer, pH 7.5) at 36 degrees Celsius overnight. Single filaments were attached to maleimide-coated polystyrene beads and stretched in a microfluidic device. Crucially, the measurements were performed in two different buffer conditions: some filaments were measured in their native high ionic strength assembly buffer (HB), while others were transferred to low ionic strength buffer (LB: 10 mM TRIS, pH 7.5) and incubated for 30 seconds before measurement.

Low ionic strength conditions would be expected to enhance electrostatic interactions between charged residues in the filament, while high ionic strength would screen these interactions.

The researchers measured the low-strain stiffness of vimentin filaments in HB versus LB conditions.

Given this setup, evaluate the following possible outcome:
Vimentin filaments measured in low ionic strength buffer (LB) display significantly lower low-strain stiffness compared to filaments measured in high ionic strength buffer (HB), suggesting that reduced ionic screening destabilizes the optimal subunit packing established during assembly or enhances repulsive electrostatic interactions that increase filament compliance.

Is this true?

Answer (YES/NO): YES